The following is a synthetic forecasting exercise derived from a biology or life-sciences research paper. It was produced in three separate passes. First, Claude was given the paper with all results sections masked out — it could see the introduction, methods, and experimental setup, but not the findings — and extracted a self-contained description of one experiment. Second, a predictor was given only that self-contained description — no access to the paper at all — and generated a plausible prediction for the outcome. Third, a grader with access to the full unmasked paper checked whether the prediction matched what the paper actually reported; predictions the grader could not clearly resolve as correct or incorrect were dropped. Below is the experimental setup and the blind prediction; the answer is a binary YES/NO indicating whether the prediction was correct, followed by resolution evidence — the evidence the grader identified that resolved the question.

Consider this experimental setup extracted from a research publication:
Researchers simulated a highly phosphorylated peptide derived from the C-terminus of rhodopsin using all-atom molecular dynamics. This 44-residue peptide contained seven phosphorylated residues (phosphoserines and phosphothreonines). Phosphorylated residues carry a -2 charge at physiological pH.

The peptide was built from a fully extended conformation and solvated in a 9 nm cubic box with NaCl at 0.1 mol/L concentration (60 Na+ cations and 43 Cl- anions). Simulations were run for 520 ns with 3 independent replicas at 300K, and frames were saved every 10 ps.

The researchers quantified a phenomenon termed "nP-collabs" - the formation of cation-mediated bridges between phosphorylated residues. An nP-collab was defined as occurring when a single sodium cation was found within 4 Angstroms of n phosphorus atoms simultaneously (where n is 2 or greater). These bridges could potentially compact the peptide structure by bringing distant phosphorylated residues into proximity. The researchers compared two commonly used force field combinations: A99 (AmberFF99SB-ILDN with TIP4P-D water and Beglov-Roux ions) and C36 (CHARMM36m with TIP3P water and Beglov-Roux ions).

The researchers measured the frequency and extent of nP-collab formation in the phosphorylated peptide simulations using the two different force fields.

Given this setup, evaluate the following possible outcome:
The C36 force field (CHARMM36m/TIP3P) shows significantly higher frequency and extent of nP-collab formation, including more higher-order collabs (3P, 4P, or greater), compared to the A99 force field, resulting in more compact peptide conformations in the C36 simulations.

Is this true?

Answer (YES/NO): YES